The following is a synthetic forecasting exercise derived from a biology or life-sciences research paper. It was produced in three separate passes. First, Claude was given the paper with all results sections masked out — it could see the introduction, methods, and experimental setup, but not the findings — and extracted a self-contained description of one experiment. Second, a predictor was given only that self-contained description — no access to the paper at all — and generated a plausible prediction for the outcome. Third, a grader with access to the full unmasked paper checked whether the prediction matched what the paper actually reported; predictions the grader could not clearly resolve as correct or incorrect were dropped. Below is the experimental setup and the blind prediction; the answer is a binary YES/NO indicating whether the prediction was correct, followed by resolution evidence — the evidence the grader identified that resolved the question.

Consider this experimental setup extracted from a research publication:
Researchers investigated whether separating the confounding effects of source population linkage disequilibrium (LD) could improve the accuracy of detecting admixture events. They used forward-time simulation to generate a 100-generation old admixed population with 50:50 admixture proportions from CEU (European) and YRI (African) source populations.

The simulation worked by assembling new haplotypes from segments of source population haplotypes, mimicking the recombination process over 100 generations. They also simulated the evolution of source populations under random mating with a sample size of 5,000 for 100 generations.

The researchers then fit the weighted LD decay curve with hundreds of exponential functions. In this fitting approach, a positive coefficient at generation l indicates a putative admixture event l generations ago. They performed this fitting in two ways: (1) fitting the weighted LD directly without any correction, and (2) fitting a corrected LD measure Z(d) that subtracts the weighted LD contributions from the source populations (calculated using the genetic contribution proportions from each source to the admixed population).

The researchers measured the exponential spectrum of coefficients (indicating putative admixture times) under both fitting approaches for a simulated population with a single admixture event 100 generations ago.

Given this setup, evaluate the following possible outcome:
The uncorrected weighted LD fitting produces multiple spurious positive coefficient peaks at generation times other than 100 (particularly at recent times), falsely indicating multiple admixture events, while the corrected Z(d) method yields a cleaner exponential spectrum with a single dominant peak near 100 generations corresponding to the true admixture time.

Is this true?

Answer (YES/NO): NO